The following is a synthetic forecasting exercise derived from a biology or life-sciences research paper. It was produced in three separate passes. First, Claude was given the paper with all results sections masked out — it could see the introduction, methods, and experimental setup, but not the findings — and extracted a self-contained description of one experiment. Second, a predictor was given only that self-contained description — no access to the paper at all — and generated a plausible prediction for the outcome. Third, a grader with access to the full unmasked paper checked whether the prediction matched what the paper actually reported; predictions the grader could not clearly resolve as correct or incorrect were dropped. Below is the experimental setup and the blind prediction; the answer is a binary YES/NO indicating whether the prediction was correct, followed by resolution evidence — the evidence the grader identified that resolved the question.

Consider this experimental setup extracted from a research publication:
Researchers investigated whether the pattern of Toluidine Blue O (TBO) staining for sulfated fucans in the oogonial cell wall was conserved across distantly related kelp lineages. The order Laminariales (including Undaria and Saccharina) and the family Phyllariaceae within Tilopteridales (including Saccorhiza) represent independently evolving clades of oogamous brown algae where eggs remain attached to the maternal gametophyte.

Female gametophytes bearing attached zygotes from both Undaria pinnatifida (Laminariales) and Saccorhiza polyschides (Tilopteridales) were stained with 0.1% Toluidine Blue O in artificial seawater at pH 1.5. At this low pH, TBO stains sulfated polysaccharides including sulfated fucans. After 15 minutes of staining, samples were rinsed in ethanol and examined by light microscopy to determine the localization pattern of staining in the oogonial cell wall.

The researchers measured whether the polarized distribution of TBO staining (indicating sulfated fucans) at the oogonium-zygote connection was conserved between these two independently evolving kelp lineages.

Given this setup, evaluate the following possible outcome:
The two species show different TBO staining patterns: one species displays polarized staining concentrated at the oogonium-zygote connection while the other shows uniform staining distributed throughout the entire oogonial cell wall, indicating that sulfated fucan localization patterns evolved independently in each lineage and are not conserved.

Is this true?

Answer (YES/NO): NO